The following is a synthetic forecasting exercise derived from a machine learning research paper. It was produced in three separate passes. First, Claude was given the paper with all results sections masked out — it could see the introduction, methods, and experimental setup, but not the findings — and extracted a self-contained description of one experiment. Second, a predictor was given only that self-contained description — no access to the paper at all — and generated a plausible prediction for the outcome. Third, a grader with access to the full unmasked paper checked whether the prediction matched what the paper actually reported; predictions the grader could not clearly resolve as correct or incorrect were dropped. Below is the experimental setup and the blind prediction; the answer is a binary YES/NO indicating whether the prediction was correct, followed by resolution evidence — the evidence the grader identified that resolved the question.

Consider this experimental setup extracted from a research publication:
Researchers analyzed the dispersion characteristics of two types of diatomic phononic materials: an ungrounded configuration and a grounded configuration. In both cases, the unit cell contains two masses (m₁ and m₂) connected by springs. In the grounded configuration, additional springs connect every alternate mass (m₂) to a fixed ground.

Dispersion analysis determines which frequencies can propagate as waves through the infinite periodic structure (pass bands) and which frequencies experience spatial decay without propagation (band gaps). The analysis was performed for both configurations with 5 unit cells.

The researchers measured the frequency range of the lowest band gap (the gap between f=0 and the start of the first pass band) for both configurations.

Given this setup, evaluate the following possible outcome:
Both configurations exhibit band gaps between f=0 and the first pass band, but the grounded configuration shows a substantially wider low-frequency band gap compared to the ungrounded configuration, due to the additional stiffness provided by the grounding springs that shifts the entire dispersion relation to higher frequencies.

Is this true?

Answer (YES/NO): NO